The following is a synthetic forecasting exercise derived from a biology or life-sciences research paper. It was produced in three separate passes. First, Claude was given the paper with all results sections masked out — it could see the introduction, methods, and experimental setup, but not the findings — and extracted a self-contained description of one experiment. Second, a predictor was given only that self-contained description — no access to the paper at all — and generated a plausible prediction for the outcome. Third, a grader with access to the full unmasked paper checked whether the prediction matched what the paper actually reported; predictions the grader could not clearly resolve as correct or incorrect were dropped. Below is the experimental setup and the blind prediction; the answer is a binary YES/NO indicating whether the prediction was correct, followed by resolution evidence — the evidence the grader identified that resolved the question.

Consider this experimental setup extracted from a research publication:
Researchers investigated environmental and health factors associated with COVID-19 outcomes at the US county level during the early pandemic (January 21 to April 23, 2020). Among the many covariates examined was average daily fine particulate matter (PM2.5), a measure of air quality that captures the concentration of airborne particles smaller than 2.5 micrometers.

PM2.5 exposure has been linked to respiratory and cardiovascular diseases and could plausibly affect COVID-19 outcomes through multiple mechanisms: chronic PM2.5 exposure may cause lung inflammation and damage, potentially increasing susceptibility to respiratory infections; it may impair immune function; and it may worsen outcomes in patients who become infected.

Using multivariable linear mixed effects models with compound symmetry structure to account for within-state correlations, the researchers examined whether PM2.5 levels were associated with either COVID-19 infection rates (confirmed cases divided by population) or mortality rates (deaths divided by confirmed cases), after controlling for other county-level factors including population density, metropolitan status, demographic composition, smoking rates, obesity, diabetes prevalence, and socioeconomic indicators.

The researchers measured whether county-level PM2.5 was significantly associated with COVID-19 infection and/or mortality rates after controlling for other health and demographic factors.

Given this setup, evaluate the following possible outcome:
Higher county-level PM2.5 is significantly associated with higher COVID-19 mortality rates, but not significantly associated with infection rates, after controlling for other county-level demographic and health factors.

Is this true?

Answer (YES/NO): NO